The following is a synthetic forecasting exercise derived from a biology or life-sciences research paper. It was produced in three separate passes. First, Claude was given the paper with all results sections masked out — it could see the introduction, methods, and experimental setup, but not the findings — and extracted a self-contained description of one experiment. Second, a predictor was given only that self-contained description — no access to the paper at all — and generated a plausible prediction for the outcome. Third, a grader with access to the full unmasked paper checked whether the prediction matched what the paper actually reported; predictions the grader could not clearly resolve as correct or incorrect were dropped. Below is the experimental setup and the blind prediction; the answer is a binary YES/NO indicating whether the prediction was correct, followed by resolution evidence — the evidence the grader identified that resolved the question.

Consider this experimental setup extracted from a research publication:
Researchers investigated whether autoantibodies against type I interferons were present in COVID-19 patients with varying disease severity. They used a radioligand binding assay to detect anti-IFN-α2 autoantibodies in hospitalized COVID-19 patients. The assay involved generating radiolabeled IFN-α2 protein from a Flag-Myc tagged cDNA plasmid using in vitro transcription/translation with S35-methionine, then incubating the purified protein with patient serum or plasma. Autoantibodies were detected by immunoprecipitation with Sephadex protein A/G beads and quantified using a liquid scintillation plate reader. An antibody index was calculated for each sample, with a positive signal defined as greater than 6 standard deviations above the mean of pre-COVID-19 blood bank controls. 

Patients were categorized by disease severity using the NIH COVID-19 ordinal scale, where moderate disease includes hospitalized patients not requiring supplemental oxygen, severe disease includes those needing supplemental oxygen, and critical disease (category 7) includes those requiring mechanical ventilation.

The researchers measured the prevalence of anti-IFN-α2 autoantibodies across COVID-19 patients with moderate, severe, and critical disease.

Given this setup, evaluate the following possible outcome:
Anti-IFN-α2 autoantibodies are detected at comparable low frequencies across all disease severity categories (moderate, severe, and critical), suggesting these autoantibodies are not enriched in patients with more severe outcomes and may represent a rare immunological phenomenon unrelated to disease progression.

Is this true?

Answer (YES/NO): NO